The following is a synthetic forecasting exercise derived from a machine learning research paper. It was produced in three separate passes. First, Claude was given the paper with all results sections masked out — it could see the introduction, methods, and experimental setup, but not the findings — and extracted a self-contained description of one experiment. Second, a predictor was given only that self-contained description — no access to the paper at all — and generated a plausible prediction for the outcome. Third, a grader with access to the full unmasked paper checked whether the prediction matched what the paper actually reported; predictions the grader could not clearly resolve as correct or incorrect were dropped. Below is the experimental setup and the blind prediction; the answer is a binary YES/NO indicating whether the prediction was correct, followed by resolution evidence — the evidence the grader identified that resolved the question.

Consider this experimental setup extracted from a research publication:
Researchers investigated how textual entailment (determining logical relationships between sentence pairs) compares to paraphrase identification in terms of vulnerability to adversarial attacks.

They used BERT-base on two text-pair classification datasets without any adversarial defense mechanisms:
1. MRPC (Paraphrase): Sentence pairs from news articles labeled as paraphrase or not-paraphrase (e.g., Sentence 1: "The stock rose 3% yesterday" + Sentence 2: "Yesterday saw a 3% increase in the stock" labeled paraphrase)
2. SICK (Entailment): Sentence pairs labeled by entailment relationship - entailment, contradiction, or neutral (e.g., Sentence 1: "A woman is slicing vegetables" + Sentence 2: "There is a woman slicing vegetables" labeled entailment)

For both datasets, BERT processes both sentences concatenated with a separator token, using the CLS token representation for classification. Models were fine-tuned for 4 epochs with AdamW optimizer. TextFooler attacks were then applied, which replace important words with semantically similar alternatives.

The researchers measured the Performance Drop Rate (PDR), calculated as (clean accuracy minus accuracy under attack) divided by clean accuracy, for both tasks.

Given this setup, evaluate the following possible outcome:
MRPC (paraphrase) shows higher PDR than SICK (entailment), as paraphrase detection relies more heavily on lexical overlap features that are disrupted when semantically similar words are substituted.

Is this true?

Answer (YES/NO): YES